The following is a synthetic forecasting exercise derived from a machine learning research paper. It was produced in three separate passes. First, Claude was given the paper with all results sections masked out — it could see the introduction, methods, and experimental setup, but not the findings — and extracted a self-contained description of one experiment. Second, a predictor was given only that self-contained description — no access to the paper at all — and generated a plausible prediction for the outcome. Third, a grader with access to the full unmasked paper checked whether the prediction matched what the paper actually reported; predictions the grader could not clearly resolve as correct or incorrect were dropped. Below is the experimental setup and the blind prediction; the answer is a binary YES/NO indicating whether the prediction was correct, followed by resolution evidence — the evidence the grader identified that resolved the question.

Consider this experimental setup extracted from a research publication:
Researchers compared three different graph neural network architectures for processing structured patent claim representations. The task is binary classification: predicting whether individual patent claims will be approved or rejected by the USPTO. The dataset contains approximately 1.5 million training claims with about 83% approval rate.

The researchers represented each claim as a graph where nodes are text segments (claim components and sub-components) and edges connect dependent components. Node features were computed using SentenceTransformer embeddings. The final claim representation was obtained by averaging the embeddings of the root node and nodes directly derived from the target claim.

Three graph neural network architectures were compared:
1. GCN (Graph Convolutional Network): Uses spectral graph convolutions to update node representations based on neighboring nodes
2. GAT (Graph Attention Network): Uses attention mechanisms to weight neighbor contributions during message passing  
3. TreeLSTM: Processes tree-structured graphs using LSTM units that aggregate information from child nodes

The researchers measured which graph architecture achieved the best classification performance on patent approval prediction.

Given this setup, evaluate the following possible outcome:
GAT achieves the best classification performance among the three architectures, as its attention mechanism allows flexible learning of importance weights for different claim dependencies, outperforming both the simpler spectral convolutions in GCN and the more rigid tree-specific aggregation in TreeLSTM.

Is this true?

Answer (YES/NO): NO